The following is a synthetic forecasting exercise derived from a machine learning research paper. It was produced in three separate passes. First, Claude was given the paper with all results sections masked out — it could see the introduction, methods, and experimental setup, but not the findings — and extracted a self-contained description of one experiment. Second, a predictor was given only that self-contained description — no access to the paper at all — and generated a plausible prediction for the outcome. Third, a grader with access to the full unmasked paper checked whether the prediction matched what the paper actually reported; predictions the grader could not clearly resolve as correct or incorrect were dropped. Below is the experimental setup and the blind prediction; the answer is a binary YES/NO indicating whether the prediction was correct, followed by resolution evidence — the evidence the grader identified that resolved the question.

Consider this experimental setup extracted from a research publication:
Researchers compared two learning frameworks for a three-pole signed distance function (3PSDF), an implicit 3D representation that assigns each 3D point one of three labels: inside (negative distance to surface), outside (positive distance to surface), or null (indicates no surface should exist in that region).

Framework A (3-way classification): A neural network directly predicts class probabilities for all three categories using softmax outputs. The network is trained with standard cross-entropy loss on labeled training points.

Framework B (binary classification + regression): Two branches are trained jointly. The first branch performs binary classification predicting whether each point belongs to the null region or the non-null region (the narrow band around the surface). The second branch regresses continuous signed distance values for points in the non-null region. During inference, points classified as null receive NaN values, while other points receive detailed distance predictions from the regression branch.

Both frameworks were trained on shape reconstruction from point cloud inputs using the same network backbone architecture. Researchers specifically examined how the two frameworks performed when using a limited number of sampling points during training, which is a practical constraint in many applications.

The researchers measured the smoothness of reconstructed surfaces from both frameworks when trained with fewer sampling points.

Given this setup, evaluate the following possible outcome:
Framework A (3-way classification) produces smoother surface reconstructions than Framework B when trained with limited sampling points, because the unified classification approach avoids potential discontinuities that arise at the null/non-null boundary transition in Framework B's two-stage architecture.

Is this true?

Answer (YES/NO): NO